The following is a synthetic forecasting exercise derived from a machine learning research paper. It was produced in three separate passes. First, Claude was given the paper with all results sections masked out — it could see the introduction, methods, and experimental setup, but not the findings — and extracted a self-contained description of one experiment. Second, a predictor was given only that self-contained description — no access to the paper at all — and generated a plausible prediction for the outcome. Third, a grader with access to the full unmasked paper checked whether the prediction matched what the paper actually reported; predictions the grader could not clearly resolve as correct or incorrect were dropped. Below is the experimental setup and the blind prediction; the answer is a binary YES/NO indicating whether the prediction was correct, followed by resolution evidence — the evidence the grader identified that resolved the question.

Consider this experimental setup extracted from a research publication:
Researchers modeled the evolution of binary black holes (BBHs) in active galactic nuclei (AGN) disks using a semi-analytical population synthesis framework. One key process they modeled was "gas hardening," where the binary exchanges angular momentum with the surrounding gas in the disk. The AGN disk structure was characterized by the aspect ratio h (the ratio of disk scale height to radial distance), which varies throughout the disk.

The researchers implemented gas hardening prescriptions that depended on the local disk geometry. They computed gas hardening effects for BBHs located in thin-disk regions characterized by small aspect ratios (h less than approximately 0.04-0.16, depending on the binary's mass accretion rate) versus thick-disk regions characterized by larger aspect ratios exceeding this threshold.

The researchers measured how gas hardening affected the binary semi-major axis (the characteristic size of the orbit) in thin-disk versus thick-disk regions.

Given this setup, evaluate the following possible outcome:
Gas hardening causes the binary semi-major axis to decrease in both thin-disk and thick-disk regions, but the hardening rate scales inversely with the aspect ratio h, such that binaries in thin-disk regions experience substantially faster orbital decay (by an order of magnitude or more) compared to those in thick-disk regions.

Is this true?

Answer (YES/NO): NO